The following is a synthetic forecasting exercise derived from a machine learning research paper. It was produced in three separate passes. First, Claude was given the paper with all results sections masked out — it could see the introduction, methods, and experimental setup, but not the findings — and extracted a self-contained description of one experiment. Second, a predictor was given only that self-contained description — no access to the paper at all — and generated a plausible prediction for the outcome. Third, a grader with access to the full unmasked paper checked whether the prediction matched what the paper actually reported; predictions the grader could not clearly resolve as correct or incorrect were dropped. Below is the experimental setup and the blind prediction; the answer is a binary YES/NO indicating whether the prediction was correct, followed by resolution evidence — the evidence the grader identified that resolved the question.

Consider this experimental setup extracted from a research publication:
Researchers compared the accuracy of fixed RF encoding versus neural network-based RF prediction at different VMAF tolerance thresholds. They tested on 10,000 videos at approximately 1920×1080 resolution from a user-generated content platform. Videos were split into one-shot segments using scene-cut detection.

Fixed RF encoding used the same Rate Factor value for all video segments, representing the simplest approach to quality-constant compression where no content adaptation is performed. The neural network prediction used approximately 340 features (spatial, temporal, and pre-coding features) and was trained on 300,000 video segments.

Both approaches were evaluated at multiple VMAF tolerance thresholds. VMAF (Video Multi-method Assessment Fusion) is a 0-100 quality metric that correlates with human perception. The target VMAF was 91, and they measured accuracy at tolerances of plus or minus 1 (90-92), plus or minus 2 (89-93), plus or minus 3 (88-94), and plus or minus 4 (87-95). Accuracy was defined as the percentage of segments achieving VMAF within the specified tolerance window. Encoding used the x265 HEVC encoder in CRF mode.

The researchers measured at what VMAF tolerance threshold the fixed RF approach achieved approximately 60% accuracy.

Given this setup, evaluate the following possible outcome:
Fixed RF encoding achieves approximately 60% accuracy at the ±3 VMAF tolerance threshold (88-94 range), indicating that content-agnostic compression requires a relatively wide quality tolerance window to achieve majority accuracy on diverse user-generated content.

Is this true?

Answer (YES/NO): NO